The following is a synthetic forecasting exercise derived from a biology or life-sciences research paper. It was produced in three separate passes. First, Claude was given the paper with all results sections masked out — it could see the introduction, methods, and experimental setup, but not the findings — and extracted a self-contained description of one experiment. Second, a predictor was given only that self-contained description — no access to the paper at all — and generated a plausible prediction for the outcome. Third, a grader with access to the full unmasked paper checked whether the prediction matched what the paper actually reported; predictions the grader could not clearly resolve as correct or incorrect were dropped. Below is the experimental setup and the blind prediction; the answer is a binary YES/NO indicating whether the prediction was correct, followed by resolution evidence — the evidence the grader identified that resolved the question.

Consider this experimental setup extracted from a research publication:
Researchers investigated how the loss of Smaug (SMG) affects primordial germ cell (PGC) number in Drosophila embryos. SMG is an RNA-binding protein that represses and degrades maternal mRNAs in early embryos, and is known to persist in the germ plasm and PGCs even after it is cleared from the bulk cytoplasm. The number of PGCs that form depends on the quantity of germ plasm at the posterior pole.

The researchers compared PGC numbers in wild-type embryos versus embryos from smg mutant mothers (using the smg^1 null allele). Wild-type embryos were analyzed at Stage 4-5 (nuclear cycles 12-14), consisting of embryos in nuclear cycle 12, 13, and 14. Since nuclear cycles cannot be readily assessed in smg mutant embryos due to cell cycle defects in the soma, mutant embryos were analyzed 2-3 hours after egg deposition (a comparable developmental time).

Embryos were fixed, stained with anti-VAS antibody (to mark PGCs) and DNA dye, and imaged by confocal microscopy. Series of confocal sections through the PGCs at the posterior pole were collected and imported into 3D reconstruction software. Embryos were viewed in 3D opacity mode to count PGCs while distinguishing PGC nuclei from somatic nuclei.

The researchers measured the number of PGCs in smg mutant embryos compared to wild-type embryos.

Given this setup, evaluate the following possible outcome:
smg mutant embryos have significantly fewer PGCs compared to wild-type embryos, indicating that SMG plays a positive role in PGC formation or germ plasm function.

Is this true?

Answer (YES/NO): NO